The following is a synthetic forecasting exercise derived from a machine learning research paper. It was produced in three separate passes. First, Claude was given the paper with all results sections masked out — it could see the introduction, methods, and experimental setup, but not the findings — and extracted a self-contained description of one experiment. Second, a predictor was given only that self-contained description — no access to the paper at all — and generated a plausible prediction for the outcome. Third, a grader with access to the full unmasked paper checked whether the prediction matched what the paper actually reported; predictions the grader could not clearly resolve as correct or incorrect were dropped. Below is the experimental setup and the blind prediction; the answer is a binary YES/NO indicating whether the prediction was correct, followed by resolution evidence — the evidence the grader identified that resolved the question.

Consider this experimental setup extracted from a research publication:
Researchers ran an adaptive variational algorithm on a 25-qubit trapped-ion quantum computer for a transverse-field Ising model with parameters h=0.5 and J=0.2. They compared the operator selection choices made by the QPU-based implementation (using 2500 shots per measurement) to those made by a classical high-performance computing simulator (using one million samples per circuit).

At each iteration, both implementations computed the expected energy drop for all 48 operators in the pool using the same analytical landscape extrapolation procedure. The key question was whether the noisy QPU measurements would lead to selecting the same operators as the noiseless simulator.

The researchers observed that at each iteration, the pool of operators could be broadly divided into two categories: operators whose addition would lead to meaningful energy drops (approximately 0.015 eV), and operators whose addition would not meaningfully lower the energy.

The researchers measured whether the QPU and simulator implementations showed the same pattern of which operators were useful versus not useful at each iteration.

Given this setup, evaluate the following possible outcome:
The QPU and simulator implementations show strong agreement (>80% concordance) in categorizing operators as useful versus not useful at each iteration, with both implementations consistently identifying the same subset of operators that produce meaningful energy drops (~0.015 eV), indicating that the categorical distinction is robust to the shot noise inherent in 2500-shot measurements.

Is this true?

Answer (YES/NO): YES